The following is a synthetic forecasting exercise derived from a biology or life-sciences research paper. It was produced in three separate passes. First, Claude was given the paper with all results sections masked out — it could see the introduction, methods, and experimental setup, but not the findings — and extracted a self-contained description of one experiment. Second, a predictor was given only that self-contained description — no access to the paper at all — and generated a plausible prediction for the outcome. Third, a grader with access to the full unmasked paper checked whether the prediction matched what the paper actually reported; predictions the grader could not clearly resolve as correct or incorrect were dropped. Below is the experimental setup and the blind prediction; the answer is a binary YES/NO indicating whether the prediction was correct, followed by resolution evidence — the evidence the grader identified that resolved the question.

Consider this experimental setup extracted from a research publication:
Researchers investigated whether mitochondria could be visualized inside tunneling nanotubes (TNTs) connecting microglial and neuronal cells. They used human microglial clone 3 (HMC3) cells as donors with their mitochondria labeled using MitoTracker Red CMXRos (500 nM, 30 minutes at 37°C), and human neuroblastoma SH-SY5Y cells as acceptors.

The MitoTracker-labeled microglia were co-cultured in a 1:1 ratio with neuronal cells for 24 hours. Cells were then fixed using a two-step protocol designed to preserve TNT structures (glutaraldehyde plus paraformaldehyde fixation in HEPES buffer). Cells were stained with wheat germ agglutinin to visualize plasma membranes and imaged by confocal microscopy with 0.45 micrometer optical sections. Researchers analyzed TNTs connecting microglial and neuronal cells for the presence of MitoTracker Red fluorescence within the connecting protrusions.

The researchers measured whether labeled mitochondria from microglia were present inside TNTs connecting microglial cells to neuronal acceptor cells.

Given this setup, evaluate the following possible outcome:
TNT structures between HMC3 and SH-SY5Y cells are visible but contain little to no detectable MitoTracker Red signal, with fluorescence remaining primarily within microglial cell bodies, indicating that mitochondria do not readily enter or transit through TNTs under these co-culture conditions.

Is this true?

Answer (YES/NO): NO